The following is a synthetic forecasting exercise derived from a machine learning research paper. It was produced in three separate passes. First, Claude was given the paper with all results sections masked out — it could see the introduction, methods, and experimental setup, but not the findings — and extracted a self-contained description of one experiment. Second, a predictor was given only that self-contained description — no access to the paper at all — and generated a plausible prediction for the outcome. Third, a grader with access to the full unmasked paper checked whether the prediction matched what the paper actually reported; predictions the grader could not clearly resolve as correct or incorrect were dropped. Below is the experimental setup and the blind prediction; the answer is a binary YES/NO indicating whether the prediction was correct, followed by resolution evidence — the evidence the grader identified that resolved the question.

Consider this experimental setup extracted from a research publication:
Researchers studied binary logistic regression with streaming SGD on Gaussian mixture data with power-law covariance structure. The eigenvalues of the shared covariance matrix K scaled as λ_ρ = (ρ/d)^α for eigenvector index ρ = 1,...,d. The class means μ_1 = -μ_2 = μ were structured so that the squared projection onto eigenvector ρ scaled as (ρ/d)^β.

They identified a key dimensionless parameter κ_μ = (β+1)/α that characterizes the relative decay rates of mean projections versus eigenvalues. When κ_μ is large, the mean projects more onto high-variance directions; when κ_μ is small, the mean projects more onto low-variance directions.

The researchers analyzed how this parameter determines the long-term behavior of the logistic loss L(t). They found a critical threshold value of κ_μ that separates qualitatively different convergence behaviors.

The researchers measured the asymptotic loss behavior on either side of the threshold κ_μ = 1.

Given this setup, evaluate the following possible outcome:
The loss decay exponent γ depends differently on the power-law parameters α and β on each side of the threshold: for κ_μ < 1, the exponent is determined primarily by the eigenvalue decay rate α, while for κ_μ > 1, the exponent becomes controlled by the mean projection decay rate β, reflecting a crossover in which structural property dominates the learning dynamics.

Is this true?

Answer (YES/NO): NO